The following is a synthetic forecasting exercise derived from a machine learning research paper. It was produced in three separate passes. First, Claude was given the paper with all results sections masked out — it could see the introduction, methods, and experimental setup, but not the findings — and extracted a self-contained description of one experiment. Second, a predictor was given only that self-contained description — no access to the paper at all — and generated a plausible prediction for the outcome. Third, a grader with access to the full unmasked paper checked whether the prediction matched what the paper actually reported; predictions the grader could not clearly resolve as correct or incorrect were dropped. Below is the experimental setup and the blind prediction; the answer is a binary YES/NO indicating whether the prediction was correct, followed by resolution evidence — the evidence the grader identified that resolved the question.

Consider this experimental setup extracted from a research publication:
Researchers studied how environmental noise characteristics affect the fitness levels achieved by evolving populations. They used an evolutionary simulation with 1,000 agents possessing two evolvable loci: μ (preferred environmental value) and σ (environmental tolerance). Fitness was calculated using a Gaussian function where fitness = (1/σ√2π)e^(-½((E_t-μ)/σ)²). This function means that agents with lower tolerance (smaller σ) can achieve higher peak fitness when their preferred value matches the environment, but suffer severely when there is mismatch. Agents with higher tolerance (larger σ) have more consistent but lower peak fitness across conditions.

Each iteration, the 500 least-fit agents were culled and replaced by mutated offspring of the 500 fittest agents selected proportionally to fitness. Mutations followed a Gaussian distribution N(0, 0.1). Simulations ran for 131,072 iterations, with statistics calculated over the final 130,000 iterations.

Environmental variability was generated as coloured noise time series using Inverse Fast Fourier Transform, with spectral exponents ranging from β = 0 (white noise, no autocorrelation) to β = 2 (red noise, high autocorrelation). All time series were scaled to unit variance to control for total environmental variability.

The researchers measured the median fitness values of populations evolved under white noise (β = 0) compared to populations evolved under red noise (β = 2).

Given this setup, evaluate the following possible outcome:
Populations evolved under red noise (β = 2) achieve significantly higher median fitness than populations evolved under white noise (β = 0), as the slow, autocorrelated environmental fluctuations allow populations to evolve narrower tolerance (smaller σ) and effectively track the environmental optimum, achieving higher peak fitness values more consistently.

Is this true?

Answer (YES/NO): YES